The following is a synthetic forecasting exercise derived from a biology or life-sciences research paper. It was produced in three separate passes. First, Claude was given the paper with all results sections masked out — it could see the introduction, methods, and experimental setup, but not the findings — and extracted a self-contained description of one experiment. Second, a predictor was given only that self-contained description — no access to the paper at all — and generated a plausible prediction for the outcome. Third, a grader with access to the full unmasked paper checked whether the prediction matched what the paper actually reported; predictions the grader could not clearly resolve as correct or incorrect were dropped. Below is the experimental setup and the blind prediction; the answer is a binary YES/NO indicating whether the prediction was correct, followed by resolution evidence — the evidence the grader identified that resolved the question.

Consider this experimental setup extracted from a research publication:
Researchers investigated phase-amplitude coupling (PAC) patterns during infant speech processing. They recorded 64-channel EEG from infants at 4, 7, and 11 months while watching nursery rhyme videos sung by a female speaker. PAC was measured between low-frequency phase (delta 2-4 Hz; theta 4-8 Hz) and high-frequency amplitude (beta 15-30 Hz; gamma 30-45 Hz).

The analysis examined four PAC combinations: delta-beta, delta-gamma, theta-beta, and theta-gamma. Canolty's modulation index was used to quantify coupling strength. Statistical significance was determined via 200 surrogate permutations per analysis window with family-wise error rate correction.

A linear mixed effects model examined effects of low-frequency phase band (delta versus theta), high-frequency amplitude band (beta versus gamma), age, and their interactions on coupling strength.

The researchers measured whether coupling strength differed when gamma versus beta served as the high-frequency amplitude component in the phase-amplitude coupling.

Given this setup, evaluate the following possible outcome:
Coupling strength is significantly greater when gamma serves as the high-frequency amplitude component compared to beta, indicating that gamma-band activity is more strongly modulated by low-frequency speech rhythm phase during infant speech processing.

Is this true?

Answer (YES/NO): NO